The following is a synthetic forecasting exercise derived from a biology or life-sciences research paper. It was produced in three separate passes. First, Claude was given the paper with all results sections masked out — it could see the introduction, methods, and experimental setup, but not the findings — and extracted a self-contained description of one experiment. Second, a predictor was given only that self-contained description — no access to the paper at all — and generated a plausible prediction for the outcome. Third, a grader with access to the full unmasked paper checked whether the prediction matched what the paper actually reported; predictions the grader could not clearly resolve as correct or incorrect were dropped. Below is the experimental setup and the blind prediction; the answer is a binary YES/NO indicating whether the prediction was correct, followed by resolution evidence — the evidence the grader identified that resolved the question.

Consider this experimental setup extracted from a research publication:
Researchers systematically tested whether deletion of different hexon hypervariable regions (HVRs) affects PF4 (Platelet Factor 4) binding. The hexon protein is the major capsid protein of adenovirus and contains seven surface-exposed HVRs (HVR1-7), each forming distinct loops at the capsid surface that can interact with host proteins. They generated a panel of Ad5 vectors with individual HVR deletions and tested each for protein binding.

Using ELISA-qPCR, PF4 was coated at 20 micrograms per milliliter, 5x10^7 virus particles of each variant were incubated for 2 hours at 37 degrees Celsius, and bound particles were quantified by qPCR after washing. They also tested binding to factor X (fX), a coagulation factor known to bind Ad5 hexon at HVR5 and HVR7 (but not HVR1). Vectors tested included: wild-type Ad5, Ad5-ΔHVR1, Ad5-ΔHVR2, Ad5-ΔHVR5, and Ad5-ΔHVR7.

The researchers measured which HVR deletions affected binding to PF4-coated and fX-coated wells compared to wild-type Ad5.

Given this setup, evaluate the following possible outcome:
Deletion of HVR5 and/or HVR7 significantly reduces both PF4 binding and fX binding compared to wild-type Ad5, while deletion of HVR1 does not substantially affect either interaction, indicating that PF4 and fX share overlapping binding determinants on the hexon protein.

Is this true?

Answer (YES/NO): NO